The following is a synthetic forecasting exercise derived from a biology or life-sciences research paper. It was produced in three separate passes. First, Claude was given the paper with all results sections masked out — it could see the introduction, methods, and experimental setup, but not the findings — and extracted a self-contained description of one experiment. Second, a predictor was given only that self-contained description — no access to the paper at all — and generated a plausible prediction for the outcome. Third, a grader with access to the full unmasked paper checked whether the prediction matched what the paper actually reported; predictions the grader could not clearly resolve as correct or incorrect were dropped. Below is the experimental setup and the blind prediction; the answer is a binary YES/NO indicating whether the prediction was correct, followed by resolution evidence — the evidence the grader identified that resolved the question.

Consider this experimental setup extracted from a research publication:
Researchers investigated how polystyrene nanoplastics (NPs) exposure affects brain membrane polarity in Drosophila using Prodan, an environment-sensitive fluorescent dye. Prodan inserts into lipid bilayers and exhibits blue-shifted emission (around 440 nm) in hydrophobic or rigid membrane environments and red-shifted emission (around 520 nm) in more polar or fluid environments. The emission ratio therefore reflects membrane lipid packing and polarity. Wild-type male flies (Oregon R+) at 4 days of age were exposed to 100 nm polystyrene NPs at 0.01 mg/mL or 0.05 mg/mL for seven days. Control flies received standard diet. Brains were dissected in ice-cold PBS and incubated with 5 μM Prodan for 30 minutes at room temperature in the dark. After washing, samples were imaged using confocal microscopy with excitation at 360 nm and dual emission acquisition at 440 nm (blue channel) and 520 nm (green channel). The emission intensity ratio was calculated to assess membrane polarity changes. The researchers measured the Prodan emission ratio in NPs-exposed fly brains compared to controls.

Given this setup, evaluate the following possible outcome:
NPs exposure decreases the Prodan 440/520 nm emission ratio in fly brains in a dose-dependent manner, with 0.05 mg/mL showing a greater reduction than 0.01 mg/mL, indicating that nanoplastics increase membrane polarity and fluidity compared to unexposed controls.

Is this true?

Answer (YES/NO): NO